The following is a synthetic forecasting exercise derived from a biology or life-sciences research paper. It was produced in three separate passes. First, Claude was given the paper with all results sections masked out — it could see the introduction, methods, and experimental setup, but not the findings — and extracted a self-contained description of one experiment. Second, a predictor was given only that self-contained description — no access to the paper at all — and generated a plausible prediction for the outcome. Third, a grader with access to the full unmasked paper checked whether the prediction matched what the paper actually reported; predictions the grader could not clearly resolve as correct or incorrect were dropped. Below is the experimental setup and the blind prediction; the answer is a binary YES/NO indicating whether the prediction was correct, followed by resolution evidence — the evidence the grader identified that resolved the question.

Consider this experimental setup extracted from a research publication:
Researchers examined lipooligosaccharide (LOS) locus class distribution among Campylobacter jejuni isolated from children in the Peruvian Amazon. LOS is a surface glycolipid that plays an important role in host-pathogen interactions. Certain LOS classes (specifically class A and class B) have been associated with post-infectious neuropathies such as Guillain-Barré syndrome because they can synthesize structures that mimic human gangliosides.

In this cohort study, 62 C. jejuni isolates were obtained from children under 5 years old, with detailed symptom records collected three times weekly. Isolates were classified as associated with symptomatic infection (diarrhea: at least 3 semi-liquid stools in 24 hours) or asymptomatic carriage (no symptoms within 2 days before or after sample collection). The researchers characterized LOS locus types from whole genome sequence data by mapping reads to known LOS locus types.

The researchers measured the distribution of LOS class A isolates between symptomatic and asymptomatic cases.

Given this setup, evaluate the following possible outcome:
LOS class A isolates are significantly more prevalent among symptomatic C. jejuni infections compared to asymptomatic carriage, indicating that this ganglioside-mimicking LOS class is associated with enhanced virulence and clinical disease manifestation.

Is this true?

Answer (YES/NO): YES